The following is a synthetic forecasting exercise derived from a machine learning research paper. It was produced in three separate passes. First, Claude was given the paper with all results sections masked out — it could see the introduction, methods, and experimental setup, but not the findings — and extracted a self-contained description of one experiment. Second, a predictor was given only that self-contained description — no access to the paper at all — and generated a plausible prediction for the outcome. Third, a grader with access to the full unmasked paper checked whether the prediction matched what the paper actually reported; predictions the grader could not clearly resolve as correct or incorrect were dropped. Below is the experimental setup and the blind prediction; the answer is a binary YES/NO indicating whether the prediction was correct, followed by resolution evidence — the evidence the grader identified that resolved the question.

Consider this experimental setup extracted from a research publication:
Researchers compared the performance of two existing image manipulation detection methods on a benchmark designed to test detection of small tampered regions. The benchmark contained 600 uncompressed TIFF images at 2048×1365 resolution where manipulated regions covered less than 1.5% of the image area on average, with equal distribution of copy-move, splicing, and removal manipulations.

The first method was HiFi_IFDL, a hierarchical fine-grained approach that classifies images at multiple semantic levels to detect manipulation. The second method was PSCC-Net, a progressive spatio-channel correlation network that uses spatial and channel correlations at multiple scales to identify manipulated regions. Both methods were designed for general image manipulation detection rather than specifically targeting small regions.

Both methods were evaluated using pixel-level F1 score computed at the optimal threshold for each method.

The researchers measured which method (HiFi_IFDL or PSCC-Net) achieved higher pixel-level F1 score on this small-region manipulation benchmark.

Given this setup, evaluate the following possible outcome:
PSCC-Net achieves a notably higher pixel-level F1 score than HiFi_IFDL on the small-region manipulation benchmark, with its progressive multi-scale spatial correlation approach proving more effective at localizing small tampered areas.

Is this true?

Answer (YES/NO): YES